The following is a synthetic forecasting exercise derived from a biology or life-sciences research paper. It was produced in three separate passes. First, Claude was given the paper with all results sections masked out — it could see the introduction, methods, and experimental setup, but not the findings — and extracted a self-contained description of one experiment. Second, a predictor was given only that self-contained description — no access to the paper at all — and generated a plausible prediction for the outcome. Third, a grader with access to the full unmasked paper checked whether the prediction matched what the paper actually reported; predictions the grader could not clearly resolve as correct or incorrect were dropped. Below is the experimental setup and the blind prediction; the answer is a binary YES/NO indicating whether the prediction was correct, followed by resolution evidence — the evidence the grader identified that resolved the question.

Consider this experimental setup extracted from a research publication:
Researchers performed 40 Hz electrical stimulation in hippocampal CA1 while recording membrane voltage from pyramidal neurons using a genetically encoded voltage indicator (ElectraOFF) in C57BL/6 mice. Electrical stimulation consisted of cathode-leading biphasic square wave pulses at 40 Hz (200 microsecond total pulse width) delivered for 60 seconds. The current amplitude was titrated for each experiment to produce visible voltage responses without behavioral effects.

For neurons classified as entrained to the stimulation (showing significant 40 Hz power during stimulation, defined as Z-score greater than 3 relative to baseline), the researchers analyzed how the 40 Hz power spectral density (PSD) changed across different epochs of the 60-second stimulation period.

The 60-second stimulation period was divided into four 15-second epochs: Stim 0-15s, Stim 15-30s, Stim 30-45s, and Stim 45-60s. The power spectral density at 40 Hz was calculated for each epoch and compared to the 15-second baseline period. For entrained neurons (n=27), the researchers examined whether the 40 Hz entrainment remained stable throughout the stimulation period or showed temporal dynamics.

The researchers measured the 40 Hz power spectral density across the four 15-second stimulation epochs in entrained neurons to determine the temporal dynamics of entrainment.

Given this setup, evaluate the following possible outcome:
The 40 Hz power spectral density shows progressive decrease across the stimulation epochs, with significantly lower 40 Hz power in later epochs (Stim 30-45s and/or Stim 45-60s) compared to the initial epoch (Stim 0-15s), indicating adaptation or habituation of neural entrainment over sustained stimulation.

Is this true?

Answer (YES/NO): YES